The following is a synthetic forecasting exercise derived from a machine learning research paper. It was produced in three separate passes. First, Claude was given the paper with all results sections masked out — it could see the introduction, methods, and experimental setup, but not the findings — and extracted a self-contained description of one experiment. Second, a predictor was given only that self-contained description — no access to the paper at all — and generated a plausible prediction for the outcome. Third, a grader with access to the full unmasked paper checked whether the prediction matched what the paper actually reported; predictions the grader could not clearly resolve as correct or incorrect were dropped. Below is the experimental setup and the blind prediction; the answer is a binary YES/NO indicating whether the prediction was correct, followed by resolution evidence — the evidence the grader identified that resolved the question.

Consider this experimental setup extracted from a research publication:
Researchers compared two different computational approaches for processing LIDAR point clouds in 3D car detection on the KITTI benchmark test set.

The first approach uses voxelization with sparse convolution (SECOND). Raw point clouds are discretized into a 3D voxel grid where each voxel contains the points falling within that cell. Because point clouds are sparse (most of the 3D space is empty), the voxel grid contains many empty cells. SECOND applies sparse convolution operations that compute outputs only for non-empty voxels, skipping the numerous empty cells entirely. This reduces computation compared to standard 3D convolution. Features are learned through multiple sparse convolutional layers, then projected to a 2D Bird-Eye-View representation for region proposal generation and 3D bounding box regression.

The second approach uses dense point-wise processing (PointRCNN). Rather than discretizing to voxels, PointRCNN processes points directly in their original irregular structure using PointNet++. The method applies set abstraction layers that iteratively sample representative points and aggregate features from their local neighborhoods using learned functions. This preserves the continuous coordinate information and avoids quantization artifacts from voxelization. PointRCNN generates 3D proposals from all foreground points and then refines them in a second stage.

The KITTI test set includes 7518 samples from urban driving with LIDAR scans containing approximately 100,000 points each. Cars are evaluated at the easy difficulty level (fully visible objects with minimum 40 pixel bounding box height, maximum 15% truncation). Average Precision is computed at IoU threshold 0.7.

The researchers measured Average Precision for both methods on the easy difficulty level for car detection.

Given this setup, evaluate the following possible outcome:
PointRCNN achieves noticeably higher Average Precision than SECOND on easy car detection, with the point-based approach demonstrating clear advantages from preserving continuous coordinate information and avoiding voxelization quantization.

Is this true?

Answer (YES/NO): YES